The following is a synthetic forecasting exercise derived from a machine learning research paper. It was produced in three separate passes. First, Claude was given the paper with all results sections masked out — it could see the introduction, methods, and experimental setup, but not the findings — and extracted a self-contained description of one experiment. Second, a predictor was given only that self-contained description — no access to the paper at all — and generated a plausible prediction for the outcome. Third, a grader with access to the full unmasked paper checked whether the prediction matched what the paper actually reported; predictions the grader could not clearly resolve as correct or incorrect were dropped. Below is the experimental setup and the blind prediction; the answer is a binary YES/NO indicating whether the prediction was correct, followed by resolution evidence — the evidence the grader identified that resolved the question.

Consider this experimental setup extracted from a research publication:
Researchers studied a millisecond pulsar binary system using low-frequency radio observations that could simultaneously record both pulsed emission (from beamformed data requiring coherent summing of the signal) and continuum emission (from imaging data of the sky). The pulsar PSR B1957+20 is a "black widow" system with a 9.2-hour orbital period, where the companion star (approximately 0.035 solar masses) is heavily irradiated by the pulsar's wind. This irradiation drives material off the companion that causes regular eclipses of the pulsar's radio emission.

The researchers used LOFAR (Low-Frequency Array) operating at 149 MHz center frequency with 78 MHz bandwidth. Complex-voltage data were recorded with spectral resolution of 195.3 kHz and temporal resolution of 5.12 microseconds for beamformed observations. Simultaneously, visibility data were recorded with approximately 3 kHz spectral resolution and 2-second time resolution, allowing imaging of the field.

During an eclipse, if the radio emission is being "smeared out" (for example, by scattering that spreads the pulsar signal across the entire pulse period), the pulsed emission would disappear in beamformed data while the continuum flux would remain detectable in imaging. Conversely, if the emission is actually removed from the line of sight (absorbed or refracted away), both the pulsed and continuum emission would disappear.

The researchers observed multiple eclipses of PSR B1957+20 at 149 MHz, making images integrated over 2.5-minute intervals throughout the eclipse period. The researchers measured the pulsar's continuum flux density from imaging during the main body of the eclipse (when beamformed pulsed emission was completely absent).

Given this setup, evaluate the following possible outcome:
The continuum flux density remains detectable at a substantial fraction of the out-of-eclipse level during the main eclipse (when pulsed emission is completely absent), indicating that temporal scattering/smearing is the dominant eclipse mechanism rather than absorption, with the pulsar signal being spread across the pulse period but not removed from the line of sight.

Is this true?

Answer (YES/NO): NO